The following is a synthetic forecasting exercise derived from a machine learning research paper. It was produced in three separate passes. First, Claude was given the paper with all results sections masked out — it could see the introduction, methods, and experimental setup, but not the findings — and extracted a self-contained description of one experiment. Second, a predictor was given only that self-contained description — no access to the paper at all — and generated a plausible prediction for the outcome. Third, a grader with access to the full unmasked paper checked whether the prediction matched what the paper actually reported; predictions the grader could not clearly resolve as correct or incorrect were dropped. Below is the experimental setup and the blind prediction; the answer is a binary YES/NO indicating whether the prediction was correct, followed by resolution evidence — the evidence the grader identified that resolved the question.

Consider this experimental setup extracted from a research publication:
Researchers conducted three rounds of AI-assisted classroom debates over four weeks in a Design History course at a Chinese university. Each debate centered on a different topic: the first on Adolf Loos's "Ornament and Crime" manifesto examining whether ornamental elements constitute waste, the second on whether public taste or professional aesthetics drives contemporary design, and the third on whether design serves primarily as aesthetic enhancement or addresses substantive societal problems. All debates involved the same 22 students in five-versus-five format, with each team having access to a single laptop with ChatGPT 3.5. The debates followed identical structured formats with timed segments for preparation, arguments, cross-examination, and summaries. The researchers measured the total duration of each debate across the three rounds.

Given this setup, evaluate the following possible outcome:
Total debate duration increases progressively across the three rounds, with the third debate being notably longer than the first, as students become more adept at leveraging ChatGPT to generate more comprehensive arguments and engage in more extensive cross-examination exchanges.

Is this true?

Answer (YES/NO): NO